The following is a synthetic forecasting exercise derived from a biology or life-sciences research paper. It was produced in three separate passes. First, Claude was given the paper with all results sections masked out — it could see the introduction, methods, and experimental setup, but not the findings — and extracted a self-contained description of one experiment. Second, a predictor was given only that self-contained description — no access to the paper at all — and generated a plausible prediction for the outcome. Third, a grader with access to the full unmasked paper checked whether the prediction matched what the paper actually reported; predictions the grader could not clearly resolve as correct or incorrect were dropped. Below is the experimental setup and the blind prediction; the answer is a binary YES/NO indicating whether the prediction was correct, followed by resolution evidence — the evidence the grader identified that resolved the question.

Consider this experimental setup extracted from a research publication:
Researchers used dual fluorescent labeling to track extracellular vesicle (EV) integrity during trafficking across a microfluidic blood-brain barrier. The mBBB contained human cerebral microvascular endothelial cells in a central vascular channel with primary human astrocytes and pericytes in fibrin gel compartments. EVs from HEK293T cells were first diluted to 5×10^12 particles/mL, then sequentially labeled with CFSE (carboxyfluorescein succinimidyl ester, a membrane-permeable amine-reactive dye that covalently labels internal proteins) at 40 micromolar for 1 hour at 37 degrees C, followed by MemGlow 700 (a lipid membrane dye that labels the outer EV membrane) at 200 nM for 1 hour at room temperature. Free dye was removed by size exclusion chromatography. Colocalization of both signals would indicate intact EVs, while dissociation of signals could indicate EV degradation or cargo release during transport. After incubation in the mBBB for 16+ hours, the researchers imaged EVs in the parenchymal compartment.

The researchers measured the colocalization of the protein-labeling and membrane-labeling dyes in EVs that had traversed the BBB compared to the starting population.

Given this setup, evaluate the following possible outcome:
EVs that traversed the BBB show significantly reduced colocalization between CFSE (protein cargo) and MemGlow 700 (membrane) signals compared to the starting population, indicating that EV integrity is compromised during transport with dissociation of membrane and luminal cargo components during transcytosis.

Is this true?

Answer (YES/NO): YES